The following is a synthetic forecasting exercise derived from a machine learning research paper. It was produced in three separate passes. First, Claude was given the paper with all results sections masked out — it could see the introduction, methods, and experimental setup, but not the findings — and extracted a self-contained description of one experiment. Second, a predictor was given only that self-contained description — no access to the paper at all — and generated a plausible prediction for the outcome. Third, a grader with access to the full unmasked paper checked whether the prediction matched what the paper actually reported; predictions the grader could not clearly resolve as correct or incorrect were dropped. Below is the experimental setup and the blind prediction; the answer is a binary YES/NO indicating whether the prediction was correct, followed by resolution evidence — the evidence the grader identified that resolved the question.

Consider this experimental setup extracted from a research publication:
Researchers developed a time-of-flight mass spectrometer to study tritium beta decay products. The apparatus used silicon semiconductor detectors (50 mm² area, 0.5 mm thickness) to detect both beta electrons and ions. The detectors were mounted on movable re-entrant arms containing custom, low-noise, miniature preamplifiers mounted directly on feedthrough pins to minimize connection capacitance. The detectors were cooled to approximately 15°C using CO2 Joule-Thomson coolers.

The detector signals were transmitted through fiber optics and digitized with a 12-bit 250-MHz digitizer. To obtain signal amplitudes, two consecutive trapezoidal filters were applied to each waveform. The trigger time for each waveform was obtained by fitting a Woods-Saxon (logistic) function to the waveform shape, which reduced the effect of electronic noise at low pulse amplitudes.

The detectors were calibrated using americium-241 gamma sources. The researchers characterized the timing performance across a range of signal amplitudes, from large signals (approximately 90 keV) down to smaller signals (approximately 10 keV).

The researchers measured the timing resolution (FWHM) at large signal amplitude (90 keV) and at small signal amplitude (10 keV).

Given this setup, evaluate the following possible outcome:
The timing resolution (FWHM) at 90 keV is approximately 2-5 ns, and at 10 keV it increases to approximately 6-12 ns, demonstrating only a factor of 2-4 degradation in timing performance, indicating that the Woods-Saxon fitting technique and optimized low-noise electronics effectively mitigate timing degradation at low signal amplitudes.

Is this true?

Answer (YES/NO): NO